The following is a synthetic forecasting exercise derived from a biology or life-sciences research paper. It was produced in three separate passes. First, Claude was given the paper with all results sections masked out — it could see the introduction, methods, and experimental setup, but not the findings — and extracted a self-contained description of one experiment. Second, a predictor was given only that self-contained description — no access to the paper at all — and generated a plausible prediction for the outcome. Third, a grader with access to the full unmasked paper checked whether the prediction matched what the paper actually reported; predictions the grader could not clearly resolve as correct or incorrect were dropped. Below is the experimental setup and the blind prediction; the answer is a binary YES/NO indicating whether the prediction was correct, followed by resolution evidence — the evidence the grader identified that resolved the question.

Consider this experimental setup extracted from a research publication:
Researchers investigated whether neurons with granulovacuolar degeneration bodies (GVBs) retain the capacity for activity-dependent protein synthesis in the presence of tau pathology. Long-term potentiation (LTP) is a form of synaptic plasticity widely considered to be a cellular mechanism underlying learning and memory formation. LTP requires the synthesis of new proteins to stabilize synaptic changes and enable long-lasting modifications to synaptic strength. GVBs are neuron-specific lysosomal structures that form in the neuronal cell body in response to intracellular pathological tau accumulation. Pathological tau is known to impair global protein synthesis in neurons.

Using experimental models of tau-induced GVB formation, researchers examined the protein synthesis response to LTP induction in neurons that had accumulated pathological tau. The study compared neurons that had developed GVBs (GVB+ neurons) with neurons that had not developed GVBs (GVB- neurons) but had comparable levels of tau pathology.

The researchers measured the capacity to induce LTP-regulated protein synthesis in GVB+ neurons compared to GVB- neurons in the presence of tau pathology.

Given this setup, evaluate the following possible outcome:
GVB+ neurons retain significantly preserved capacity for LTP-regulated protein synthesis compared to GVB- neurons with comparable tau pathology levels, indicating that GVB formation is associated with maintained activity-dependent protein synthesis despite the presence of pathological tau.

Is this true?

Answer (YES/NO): YES